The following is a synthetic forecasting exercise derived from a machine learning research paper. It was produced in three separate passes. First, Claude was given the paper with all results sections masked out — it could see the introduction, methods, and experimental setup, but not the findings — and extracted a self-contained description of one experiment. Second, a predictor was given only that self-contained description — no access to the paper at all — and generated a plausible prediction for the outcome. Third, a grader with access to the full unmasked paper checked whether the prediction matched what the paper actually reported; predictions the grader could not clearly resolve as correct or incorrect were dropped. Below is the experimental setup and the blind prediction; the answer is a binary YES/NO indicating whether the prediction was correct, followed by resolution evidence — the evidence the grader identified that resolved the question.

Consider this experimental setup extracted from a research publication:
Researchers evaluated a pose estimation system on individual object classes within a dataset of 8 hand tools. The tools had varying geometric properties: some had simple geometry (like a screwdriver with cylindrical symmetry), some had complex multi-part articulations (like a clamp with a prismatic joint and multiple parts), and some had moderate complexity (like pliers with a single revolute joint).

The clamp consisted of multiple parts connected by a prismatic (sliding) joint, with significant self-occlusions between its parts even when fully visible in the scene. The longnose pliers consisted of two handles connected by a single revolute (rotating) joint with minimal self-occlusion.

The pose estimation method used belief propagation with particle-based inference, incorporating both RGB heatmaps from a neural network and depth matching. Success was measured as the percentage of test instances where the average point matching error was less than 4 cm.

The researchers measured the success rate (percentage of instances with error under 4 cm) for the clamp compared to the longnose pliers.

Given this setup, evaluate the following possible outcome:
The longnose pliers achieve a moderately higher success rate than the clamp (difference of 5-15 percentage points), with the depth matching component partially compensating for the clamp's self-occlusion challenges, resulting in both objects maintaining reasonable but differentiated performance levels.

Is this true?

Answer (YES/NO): NO